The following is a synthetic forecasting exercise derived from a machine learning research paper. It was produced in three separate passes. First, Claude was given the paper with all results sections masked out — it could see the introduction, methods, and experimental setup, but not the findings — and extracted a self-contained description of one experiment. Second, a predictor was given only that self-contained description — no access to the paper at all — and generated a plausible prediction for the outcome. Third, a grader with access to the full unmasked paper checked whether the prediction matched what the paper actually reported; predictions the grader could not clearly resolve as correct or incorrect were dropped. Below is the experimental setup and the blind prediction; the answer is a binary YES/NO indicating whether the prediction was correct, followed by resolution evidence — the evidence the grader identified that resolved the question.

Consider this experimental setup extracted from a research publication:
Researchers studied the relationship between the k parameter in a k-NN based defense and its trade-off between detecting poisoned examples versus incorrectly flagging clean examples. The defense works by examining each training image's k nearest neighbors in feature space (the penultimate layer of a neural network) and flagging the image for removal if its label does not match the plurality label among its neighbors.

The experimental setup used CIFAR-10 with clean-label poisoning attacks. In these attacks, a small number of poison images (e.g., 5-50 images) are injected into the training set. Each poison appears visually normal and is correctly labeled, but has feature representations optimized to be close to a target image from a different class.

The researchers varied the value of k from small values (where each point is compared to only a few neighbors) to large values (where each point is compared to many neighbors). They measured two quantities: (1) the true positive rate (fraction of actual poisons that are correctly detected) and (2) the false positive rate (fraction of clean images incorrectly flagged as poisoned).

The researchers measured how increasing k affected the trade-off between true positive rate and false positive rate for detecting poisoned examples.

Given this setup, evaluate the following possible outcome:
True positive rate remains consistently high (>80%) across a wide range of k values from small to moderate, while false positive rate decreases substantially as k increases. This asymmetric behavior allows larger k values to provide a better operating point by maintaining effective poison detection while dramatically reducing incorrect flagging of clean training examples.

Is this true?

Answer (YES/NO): NO